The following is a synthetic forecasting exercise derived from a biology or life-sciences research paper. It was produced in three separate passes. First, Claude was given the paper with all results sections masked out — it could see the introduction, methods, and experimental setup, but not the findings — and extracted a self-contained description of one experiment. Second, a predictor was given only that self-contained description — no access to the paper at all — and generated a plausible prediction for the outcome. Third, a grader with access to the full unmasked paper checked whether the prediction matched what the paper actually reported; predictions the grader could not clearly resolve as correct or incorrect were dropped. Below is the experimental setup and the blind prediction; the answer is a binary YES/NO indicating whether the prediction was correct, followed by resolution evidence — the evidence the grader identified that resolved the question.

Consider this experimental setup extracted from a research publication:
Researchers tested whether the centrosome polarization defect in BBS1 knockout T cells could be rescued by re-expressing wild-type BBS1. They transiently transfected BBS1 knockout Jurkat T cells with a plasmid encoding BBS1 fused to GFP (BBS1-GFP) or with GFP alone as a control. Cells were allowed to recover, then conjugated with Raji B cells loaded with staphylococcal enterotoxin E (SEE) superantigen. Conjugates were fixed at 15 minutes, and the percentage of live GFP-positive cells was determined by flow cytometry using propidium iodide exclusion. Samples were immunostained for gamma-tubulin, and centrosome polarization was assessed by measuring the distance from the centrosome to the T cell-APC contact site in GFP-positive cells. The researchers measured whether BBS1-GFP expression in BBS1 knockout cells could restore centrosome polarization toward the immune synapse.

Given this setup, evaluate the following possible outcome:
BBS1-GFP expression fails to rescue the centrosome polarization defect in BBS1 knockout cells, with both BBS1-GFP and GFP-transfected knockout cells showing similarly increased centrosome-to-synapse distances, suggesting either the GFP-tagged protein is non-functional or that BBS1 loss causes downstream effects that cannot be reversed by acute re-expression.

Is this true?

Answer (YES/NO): NO